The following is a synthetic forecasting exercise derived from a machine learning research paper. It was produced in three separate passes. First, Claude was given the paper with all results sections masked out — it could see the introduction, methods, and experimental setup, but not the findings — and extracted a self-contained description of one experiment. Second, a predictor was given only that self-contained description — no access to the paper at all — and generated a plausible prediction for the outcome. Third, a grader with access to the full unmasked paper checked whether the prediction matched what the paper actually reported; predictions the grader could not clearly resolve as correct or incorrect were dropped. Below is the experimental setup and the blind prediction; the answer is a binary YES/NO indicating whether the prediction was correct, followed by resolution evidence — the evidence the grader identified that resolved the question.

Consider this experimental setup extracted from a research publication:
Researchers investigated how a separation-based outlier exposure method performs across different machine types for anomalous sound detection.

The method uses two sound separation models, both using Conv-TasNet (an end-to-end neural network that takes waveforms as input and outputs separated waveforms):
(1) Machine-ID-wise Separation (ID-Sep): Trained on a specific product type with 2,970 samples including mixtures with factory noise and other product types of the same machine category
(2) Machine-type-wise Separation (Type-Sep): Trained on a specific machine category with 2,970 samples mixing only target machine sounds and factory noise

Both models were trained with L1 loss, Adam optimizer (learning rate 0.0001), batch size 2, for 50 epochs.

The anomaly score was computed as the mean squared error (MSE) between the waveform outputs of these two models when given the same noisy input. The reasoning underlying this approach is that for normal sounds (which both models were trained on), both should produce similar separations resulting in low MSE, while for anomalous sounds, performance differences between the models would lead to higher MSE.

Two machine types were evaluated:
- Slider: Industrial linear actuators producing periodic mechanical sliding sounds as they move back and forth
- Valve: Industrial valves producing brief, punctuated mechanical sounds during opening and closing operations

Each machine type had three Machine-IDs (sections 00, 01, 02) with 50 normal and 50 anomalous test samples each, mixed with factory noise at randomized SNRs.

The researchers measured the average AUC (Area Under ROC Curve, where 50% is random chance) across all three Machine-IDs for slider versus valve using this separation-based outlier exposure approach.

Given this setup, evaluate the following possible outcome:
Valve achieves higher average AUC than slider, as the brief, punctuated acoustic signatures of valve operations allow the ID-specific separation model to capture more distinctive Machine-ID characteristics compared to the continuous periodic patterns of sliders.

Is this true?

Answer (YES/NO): NO